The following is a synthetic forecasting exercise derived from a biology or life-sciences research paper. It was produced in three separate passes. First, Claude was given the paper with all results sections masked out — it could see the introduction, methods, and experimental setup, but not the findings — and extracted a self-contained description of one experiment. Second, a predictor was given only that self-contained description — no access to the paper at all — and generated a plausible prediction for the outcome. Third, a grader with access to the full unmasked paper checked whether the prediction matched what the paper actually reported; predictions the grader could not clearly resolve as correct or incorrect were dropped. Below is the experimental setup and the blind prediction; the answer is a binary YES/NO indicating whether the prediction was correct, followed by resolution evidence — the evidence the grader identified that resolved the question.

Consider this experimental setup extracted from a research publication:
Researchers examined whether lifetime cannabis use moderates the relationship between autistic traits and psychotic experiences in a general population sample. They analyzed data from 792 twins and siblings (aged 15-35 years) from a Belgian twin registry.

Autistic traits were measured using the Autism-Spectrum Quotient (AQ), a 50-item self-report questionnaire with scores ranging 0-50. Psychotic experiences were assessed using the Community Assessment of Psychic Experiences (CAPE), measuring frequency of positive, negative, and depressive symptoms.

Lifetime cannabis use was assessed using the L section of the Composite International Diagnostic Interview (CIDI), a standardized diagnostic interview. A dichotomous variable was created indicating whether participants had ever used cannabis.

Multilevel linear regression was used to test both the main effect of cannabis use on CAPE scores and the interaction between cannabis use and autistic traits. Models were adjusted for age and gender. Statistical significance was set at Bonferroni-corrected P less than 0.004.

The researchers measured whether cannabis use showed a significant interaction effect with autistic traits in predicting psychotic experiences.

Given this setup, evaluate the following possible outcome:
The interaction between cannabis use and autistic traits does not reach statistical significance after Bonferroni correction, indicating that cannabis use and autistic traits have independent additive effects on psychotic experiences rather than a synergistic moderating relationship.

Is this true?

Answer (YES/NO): NO